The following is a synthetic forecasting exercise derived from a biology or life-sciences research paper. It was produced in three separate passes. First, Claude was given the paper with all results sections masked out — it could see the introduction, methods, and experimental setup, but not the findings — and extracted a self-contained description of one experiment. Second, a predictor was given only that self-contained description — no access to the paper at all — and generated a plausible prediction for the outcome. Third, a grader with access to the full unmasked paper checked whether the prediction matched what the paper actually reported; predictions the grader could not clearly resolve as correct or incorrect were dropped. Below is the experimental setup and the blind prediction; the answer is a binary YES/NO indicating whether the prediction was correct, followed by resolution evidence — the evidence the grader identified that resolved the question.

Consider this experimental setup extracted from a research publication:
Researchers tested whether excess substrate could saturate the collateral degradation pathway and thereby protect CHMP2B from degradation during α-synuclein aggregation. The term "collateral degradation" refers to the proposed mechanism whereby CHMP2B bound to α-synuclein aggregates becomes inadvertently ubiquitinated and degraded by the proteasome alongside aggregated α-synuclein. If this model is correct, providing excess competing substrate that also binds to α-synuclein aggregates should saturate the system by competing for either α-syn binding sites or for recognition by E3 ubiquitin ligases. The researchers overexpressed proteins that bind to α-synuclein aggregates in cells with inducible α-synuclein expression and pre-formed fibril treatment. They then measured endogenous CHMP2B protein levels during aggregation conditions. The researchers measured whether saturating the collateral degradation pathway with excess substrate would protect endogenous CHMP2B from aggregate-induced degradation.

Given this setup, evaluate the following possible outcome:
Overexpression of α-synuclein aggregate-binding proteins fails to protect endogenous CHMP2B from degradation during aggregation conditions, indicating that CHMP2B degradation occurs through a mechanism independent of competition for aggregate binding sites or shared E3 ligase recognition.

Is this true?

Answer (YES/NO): NO